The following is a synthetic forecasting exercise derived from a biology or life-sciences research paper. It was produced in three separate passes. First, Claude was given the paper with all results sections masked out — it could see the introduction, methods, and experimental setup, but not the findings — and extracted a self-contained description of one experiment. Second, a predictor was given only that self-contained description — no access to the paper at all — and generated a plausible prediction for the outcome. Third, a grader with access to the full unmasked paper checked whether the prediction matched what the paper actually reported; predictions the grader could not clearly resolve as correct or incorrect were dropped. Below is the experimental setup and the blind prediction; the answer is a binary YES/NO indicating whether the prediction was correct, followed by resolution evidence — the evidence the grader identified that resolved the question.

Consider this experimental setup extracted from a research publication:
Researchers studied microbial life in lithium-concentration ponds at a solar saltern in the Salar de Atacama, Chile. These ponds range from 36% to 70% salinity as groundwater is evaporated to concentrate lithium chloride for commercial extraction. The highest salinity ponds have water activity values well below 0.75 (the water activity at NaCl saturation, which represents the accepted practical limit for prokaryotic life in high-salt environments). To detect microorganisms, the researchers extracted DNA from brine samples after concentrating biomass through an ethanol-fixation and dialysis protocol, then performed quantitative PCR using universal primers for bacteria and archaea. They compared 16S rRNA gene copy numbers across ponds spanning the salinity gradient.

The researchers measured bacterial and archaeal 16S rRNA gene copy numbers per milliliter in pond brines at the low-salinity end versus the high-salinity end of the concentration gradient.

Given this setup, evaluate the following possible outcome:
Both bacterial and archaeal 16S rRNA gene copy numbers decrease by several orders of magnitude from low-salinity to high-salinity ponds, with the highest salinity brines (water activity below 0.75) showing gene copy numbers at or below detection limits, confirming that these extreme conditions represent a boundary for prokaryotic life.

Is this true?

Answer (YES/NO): NO